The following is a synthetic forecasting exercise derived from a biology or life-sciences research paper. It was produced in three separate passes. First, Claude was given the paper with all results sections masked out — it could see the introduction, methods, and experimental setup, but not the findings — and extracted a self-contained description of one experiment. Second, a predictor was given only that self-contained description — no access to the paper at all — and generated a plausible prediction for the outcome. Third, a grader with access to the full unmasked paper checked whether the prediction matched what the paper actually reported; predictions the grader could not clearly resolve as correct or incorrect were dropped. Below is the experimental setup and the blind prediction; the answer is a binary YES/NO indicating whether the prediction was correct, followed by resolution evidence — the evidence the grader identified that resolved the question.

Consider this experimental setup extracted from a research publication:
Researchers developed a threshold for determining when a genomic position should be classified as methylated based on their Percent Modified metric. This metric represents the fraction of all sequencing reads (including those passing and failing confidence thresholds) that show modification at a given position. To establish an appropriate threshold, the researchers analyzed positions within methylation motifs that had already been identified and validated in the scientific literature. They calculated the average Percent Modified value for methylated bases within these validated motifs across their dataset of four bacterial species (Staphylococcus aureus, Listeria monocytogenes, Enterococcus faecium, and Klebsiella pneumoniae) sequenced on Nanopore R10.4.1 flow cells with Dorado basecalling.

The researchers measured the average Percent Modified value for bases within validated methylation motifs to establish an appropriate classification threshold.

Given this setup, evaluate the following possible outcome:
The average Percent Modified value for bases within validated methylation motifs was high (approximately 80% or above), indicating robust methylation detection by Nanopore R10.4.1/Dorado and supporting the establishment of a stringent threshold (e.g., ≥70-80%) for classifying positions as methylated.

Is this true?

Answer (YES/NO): NO